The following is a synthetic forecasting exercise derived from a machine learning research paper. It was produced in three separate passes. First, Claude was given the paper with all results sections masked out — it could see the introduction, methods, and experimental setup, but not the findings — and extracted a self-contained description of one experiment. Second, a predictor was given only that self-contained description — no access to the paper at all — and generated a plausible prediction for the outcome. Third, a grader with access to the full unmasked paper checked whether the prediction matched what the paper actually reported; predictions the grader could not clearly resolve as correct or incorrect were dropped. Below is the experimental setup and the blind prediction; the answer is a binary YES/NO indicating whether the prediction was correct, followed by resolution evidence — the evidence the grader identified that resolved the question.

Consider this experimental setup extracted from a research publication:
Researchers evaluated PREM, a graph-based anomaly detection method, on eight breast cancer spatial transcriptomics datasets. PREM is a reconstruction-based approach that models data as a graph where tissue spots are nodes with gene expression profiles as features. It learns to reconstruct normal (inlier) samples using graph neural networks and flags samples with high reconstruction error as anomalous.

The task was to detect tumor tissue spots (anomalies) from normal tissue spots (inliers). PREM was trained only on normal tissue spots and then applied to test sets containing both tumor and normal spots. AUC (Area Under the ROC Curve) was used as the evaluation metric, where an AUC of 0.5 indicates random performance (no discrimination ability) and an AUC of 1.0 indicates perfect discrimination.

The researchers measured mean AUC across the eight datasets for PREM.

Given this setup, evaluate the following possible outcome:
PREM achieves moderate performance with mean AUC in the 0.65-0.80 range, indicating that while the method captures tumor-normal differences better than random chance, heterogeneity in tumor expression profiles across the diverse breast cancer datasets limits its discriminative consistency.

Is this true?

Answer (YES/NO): NO